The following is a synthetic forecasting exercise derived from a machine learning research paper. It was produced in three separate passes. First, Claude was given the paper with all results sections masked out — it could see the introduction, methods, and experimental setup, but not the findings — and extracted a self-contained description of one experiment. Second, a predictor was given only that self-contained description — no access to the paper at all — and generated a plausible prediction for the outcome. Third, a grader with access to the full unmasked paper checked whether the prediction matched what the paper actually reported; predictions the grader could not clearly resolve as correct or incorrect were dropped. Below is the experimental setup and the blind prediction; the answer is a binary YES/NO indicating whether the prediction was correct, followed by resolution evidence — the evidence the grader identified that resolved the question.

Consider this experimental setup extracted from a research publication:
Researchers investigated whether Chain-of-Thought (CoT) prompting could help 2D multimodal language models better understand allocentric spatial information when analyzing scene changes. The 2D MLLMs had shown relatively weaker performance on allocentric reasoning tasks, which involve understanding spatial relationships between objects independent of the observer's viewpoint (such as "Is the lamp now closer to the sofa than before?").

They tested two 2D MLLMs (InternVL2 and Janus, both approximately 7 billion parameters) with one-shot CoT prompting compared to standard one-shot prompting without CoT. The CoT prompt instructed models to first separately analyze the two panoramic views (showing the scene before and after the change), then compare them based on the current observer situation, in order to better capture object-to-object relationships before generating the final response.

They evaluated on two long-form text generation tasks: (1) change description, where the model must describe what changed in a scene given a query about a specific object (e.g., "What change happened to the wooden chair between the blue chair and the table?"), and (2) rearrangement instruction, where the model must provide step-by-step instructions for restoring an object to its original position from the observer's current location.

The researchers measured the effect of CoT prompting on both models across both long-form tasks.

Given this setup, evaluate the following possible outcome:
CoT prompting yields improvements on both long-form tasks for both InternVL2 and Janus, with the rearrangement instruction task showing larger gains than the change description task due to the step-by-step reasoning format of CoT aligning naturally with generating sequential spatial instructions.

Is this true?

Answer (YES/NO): NO